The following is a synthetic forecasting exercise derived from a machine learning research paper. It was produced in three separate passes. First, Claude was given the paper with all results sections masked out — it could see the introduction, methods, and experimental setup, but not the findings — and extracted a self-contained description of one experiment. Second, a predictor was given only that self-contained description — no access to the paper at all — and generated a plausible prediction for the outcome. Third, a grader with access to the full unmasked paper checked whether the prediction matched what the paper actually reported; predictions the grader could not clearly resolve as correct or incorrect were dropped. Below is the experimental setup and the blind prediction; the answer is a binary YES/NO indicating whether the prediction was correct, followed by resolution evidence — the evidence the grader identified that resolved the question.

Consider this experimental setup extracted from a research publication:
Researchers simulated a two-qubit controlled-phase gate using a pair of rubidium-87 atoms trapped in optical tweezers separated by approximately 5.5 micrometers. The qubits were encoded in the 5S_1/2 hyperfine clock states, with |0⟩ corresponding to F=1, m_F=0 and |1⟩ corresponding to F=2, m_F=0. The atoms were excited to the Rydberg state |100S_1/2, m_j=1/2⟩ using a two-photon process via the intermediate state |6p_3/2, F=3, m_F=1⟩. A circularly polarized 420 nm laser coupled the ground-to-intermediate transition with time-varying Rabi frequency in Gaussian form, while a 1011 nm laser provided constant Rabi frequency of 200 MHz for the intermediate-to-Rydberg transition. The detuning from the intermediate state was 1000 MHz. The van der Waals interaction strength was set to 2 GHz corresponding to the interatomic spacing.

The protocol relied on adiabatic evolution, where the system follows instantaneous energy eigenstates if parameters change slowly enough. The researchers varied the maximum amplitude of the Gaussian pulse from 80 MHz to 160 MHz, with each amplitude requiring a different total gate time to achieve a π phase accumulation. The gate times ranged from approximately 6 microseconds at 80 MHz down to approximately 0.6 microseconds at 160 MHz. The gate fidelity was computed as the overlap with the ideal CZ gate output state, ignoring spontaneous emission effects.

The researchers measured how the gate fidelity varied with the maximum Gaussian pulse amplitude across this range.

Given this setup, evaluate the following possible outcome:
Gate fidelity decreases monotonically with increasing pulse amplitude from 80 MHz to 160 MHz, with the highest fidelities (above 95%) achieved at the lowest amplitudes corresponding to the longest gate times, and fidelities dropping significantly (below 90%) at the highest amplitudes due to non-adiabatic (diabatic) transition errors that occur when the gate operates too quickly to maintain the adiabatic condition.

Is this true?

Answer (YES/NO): NO